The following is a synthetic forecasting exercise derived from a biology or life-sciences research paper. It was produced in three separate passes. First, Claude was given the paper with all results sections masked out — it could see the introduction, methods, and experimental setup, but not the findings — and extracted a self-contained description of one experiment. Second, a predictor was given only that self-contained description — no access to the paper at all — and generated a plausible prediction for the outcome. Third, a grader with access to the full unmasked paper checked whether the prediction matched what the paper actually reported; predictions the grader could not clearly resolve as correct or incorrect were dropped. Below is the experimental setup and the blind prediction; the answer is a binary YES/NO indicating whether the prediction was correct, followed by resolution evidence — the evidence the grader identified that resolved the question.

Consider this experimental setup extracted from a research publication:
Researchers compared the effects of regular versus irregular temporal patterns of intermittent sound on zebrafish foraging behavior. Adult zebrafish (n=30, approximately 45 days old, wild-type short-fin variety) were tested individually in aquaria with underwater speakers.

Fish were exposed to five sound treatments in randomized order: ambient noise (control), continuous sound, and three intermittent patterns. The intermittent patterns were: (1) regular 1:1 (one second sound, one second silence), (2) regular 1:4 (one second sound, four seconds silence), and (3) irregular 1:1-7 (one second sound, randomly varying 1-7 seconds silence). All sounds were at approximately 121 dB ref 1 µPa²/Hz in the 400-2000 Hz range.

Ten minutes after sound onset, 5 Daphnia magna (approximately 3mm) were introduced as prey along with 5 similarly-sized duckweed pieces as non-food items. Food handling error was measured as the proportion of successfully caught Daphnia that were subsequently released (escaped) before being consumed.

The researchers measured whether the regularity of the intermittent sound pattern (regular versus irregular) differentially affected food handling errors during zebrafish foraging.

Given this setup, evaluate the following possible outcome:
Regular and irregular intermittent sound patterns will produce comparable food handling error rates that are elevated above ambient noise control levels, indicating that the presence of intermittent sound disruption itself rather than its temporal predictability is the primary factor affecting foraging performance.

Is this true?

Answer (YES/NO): YES